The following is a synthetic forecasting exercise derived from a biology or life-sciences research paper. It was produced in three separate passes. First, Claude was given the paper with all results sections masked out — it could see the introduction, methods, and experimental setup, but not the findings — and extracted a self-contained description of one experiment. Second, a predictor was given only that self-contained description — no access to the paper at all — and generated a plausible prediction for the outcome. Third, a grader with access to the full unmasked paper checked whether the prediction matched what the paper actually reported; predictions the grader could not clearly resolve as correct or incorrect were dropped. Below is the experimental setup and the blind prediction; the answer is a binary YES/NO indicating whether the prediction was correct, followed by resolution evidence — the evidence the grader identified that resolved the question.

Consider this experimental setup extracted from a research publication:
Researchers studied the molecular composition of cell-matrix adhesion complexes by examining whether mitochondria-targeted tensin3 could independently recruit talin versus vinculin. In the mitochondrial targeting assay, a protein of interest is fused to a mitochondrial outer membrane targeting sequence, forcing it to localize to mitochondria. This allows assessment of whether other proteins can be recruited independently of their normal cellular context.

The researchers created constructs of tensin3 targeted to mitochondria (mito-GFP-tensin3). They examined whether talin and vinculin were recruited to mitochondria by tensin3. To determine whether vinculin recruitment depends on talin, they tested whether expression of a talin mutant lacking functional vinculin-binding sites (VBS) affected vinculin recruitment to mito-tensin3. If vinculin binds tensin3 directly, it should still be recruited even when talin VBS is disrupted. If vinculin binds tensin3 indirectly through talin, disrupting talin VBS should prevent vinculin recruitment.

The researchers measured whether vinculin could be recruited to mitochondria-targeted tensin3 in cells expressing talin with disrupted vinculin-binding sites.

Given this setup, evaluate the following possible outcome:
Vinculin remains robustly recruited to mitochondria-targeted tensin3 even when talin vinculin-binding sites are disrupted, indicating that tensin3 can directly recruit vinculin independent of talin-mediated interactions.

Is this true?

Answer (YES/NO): NO